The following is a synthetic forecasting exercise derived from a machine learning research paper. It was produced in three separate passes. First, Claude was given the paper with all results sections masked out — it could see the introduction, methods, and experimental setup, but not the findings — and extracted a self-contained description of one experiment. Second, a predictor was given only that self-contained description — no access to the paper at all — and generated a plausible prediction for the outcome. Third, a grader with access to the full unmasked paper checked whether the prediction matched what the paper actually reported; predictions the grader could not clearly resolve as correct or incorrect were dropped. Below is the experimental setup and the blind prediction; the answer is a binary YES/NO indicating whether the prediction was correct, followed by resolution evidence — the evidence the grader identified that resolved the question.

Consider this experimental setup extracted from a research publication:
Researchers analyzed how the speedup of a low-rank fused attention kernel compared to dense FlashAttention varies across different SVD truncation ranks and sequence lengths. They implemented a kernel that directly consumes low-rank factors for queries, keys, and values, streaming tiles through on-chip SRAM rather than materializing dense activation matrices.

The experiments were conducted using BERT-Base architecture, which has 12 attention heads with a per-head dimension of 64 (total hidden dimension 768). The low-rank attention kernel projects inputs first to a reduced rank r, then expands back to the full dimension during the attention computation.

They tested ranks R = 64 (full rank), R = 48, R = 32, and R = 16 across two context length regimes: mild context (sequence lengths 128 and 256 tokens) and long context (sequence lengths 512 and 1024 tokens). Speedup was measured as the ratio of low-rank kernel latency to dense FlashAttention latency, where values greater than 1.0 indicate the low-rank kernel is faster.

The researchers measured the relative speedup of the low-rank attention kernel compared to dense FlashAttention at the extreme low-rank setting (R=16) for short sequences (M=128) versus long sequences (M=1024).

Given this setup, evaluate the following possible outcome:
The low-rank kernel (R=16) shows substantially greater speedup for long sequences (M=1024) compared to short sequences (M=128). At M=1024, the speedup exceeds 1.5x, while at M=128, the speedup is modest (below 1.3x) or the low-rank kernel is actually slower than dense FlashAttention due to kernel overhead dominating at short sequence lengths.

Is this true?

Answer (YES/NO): YES